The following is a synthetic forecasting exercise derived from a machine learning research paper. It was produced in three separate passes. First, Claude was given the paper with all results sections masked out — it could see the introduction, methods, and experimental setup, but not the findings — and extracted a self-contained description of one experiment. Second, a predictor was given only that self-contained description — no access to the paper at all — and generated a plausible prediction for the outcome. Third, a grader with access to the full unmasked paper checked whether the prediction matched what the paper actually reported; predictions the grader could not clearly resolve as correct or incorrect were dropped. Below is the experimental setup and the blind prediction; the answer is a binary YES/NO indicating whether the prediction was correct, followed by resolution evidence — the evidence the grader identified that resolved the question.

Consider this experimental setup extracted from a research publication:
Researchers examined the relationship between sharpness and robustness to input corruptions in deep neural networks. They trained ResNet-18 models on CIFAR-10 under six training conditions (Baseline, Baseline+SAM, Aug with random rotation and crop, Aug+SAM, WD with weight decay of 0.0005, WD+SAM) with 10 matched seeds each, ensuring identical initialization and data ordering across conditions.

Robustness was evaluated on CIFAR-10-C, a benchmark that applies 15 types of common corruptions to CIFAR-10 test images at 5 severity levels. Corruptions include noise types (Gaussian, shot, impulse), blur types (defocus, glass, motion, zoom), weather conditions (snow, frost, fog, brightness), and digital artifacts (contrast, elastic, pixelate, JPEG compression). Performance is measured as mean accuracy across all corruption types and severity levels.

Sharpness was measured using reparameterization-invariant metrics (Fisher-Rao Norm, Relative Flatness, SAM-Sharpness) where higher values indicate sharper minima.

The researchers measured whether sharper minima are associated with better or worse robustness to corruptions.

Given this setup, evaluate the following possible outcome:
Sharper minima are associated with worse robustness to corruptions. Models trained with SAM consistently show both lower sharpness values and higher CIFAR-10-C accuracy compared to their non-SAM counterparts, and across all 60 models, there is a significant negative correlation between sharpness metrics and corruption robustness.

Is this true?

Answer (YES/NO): NO